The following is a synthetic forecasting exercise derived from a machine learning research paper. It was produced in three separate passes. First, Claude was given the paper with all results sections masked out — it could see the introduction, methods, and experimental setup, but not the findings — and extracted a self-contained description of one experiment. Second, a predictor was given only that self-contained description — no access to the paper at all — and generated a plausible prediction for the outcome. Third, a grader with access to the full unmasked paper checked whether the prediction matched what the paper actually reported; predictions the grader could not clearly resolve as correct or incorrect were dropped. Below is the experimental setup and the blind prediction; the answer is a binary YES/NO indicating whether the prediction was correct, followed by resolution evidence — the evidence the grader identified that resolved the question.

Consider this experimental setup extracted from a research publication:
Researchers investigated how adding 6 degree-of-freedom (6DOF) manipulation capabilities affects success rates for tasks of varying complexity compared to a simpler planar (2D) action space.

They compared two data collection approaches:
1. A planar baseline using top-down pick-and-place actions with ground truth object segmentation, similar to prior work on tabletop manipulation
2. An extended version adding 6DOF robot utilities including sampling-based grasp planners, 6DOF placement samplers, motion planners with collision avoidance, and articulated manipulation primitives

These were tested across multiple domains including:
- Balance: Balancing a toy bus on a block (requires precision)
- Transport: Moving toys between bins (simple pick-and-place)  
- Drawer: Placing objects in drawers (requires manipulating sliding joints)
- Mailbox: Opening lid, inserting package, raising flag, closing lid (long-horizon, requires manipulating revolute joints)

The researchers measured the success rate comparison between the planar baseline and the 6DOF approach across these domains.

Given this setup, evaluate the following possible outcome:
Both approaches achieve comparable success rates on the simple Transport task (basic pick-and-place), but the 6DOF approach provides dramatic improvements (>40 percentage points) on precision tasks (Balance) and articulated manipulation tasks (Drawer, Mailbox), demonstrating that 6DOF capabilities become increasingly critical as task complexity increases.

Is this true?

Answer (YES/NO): NO